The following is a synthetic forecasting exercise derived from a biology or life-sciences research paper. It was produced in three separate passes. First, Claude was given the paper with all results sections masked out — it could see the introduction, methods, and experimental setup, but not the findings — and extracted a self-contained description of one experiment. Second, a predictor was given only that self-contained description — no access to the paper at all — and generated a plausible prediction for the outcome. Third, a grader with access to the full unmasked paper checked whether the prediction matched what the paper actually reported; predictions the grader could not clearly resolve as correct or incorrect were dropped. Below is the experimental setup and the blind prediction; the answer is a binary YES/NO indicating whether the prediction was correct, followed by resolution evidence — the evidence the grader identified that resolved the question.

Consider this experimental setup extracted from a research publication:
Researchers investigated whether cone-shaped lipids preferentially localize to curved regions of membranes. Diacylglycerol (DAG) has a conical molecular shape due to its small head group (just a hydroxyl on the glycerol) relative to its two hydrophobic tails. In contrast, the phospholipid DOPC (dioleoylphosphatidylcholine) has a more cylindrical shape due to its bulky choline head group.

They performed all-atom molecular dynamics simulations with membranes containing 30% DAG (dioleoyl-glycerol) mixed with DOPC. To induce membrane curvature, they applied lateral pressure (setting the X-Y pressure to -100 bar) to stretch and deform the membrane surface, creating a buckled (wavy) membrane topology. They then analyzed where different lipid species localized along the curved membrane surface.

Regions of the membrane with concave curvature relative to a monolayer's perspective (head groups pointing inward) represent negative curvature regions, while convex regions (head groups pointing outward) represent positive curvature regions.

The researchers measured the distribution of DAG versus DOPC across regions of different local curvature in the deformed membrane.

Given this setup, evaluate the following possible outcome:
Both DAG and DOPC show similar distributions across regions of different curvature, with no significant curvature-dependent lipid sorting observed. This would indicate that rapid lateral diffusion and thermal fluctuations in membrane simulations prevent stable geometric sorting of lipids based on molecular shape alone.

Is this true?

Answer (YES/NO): NO